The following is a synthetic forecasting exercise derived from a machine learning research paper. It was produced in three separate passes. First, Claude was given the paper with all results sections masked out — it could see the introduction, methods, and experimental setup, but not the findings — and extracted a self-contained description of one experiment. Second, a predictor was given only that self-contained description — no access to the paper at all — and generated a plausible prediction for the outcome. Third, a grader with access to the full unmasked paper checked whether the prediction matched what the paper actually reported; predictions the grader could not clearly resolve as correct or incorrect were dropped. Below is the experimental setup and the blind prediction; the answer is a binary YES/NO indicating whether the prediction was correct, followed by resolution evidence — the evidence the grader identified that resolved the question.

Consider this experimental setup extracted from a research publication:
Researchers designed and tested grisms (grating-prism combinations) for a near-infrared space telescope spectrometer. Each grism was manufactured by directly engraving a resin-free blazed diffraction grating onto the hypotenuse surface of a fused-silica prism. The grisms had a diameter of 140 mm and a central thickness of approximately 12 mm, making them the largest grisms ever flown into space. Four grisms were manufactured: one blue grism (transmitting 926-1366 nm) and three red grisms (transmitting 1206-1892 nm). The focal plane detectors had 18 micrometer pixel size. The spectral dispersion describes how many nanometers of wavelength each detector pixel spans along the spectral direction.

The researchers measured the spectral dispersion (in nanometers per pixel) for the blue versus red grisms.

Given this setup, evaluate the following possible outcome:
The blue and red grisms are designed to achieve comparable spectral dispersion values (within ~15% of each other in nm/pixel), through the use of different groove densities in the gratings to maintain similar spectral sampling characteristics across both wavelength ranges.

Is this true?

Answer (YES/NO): YES